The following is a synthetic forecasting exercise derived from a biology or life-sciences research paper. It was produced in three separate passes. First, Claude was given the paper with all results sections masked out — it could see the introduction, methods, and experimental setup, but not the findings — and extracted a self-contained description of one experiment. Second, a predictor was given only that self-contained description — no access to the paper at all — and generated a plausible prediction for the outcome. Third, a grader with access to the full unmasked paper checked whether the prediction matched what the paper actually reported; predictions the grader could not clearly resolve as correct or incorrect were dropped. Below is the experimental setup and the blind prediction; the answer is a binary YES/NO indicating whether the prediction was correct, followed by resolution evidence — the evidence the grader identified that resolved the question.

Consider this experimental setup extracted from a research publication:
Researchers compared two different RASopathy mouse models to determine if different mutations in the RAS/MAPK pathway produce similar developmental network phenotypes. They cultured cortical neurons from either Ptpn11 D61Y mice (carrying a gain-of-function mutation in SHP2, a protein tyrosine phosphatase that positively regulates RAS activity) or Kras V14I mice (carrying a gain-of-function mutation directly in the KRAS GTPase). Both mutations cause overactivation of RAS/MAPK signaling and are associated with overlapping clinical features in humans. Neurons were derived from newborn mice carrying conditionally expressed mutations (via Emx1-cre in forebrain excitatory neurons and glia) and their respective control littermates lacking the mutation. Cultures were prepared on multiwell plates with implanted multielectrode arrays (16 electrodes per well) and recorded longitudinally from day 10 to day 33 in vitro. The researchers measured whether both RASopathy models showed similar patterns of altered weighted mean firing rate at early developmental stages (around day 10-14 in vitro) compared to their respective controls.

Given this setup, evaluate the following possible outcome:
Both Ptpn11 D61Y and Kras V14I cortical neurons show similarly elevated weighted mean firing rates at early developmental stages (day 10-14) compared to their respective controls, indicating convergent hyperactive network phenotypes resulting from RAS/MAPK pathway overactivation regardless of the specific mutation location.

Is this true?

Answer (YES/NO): NO